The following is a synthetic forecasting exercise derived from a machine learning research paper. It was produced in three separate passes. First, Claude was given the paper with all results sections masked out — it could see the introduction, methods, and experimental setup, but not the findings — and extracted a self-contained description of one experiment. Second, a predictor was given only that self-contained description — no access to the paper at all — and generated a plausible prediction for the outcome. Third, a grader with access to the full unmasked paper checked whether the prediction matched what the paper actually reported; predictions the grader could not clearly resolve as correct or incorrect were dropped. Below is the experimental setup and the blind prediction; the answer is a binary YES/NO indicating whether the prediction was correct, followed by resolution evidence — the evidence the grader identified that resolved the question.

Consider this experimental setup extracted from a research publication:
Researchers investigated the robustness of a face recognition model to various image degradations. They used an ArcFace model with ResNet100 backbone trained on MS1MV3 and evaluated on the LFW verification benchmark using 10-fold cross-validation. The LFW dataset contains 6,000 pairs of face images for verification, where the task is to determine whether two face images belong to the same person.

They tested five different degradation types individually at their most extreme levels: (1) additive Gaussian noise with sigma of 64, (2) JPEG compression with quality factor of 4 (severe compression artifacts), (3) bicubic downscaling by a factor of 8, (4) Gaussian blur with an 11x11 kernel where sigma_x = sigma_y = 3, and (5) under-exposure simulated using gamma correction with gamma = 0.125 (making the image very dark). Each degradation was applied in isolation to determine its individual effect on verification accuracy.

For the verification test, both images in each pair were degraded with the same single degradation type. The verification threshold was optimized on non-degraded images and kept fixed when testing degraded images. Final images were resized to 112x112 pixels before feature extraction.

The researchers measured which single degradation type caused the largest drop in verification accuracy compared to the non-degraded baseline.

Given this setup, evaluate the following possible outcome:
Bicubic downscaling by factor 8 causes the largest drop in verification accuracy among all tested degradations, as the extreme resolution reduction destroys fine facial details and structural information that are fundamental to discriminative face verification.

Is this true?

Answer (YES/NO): NO